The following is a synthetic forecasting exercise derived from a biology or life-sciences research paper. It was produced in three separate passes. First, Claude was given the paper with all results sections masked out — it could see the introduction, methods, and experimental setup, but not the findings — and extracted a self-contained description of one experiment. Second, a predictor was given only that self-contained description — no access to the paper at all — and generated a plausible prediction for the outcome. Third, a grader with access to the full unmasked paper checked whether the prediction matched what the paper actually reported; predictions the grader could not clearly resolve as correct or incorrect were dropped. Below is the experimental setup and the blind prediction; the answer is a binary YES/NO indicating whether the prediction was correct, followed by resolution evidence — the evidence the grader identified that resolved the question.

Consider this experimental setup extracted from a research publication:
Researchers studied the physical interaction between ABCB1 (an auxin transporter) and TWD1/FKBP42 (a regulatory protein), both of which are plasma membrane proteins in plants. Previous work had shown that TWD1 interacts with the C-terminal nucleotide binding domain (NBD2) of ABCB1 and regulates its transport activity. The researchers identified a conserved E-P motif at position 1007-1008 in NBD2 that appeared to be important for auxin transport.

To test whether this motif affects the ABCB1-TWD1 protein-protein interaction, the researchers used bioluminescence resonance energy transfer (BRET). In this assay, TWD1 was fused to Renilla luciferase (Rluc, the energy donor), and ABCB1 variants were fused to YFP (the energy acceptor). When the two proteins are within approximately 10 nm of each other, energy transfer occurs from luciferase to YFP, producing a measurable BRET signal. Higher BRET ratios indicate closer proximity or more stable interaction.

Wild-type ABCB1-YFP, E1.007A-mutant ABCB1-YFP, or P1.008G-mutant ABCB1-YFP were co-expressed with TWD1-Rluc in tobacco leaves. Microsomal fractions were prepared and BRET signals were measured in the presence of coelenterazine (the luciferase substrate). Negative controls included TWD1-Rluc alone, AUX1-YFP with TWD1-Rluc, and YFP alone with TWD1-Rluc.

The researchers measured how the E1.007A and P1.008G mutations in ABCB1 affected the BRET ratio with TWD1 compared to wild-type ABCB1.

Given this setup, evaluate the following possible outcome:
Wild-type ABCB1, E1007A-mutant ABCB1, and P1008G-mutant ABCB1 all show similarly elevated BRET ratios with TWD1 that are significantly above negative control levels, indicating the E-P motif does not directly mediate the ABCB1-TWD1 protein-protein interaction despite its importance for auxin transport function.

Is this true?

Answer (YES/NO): NO